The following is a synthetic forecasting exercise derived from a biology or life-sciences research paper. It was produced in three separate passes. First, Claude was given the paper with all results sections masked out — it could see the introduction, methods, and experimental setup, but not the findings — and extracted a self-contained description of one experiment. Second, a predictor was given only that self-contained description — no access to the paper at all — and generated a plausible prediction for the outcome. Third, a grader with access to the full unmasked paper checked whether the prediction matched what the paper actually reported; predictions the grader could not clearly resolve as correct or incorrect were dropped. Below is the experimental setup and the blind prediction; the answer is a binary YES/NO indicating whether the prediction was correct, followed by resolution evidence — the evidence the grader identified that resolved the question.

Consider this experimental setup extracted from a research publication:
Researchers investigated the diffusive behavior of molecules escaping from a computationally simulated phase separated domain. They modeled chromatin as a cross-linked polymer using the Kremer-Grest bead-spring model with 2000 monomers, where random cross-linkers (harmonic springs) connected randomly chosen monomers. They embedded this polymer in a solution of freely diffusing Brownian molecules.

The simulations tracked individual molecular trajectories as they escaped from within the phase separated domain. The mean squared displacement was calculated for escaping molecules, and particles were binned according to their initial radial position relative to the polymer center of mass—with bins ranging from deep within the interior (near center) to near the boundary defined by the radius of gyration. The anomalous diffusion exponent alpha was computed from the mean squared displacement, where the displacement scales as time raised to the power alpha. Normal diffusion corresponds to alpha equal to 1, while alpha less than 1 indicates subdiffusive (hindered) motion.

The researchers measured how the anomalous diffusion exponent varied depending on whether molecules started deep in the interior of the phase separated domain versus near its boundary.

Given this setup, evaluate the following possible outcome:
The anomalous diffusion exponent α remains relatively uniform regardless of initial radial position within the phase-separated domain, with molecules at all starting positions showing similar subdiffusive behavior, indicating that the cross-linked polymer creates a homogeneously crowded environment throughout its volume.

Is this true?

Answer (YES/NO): NO